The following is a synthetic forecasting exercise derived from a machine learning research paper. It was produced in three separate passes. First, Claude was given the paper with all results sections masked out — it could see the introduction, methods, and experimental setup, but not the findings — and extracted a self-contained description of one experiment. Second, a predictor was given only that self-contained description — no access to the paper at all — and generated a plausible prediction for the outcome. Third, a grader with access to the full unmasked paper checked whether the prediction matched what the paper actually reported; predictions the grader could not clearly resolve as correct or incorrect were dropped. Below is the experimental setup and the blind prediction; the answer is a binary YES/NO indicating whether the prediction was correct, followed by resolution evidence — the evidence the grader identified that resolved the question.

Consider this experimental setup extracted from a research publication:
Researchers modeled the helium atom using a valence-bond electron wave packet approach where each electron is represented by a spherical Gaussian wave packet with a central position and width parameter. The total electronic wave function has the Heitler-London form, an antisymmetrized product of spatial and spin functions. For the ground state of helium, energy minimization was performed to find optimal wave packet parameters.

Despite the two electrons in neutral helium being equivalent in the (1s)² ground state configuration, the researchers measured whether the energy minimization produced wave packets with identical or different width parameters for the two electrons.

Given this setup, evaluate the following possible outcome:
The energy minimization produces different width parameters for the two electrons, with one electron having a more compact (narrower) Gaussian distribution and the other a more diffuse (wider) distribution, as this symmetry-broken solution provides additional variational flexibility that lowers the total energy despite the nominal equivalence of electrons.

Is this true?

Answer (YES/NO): YES